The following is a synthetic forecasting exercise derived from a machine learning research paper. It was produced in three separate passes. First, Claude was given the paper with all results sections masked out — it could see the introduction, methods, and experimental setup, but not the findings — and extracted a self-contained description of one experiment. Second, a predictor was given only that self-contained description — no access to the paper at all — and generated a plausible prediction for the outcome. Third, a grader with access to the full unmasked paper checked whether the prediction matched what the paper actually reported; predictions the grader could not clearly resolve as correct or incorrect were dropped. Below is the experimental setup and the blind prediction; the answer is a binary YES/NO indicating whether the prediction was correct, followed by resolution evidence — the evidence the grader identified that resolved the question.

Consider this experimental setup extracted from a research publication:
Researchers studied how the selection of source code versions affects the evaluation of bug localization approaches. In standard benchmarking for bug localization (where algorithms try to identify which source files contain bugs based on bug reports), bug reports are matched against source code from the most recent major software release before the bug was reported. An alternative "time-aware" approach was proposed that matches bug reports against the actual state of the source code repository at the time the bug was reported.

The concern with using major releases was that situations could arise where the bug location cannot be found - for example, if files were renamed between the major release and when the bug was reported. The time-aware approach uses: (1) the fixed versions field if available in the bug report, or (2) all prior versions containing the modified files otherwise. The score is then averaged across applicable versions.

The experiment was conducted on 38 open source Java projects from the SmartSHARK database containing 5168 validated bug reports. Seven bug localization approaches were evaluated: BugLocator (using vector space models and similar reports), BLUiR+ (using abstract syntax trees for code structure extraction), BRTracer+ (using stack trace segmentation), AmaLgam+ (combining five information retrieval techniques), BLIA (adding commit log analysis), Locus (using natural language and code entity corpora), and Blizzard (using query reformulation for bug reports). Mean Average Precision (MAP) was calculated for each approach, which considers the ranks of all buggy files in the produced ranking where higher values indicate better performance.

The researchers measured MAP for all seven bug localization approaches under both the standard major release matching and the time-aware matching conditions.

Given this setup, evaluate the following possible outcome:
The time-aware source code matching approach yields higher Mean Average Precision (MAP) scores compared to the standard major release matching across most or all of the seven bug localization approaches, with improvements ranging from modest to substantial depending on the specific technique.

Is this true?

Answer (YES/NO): NO